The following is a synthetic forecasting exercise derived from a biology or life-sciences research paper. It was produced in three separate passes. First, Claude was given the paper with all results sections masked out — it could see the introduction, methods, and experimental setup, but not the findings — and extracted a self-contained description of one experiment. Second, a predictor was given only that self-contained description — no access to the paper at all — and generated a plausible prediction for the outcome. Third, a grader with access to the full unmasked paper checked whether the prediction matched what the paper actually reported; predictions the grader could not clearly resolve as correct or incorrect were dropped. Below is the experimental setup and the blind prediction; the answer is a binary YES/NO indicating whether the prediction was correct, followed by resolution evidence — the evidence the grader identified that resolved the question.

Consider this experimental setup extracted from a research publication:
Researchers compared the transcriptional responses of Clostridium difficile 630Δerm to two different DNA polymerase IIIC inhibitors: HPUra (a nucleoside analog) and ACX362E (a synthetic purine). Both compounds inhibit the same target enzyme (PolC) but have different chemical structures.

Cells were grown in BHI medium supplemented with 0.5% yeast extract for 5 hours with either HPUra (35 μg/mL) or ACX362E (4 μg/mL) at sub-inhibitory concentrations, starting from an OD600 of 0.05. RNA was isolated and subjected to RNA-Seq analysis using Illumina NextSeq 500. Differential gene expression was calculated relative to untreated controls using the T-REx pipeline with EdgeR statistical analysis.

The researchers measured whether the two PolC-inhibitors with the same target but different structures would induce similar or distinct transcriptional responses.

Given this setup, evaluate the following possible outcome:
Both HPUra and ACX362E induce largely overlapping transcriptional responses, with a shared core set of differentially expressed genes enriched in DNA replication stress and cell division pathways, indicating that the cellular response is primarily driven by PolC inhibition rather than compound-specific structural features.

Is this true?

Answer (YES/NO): NO